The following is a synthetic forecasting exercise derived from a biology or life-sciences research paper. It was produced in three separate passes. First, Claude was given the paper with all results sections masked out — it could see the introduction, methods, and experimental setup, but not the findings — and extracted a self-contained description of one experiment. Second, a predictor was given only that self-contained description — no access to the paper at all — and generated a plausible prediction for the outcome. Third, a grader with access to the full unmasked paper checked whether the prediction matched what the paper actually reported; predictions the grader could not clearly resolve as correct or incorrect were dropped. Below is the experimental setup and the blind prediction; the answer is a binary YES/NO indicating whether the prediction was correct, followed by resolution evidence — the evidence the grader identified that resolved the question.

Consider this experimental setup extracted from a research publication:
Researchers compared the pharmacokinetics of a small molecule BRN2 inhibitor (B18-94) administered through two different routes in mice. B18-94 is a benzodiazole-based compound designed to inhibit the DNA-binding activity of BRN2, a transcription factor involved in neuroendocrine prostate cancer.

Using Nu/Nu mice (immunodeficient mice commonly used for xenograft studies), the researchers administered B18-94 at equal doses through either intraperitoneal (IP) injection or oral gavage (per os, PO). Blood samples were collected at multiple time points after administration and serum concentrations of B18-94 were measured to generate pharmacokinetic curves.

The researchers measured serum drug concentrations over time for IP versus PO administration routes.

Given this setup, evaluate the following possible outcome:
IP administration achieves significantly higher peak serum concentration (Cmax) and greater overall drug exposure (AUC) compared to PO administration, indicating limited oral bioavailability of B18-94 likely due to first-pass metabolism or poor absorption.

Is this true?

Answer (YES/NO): NO